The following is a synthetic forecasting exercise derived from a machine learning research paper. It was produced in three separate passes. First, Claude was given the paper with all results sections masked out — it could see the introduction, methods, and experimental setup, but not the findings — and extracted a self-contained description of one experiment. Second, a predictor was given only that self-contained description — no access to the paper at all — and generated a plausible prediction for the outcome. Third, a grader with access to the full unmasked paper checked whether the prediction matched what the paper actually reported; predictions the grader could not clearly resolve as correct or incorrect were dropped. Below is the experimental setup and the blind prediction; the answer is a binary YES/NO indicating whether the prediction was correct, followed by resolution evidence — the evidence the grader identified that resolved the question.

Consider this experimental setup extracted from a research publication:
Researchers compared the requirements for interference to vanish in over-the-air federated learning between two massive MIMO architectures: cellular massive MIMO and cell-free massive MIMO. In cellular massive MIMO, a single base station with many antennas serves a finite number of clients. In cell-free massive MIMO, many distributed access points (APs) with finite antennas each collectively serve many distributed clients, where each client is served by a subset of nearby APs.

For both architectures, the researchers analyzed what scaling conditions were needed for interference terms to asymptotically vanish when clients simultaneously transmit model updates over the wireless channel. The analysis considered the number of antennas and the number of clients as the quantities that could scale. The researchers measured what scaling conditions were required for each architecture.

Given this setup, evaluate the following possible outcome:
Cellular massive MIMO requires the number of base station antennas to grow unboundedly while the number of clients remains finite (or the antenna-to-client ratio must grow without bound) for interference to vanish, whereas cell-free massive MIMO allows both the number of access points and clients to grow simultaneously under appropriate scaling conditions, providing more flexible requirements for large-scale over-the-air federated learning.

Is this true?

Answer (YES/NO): YES